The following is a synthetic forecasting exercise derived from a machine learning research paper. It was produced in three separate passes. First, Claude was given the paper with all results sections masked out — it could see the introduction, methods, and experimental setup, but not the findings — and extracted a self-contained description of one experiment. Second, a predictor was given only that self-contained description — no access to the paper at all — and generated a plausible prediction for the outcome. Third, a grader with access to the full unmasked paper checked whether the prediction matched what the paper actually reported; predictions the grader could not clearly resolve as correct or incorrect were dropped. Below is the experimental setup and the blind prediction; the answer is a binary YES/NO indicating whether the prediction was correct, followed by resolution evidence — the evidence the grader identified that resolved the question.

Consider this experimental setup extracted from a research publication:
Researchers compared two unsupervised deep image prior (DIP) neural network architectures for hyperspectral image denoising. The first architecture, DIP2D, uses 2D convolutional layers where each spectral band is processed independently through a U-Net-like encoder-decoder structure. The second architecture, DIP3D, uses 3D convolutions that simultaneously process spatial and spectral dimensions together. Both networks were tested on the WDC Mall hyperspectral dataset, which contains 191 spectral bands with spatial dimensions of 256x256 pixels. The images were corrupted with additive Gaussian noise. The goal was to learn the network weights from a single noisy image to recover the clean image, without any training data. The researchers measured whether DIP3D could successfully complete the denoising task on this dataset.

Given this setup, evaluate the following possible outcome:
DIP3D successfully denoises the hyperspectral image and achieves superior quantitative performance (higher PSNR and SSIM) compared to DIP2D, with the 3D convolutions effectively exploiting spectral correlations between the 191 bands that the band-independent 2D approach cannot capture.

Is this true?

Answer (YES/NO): NO